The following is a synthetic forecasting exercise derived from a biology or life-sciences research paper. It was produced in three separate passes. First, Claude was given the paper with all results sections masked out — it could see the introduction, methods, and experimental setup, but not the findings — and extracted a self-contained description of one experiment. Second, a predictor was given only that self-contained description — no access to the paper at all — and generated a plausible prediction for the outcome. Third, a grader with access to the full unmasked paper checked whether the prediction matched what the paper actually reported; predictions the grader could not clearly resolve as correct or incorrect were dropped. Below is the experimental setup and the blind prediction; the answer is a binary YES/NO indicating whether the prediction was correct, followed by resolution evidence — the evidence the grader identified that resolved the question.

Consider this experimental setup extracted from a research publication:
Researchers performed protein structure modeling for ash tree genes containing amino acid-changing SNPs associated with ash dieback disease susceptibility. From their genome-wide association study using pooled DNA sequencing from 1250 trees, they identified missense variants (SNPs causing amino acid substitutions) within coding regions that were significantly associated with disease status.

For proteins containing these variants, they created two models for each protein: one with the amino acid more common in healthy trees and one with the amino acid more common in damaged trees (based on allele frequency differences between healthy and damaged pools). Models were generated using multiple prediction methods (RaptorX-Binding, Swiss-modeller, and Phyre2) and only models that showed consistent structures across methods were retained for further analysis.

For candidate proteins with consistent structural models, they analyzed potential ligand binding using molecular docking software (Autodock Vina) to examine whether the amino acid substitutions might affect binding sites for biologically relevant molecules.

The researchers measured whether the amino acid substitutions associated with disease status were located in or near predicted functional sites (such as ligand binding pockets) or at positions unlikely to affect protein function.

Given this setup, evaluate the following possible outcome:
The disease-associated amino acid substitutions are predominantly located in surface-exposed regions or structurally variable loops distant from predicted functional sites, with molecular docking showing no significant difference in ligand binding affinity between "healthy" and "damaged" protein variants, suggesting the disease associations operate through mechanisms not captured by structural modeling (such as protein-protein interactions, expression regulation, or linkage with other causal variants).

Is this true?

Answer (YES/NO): NO